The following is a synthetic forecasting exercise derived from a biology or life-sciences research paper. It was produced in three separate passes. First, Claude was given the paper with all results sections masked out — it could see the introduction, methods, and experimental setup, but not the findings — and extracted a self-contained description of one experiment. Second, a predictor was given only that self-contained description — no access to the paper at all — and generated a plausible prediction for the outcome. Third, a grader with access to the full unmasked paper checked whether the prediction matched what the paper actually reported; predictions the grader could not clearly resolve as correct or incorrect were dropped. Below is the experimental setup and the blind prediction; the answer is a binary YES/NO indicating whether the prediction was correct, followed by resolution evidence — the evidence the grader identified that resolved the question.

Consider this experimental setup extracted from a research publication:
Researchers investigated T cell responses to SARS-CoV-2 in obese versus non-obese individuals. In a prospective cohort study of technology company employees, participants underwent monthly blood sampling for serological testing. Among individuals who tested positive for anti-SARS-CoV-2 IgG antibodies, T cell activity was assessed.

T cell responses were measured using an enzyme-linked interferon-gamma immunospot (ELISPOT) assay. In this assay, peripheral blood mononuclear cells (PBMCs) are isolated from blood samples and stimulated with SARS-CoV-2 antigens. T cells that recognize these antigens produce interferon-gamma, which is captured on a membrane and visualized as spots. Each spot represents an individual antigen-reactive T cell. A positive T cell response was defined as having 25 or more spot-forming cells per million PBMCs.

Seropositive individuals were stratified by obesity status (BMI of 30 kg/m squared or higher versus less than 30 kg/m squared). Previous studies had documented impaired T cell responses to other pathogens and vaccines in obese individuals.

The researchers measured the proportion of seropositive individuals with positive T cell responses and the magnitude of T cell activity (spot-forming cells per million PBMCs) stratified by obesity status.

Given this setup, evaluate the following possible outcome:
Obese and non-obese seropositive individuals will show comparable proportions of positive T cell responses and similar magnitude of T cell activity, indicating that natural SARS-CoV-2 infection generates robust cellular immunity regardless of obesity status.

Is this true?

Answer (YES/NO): NO